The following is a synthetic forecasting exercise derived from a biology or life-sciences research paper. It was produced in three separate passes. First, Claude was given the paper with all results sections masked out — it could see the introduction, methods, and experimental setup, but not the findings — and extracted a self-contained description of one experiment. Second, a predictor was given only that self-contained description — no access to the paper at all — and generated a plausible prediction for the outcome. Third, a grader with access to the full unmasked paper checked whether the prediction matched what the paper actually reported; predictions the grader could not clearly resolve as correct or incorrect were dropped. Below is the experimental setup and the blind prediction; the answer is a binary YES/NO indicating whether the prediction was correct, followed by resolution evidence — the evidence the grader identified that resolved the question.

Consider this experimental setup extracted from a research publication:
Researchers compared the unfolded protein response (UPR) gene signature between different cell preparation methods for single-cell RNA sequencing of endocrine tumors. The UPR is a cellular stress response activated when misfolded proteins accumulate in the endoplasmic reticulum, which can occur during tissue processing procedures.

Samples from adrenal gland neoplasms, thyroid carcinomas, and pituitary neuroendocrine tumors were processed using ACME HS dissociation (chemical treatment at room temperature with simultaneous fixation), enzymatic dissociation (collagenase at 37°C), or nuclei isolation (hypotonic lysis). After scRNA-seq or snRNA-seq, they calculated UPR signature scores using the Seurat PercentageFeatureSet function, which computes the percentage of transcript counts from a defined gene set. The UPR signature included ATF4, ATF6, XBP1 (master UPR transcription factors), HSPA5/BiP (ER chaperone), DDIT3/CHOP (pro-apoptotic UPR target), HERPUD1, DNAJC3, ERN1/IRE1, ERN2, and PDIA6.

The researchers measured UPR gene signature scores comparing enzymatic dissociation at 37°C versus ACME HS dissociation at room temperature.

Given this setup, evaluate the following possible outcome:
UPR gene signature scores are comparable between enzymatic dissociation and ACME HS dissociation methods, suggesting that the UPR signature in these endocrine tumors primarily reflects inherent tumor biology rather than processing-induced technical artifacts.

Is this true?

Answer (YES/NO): YES